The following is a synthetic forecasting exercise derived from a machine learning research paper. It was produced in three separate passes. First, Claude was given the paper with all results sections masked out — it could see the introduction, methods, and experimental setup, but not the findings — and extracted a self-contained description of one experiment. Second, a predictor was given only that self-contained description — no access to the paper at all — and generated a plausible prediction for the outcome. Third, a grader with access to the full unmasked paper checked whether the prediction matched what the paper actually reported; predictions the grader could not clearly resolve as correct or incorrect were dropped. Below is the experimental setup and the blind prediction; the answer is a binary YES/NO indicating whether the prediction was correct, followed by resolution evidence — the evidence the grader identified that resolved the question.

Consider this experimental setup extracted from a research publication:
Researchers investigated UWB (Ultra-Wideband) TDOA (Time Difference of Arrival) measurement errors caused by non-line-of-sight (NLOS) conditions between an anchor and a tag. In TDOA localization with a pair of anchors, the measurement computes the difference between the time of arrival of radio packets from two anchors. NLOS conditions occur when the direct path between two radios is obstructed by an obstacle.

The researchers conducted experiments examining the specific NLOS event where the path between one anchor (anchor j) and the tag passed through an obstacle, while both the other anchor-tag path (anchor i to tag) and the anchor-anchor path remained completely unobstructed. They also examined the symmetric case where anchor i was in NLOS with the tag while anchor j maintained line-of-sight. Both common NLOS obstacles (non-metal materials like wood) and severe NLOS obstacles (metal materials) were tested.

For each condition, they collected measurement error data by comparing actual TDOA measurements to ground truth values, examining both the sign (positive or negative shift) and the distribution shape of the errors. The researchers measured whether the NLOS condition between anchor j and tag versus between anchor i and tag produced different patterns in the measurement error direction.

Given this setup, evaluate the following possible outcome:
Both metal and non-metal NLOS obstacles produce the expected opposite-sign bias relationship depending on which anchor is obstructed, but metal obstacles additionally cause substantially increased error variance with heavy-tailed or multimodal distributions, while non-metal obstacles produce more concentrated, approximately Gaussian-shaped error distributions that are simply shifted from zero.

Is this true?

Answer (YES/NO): NO